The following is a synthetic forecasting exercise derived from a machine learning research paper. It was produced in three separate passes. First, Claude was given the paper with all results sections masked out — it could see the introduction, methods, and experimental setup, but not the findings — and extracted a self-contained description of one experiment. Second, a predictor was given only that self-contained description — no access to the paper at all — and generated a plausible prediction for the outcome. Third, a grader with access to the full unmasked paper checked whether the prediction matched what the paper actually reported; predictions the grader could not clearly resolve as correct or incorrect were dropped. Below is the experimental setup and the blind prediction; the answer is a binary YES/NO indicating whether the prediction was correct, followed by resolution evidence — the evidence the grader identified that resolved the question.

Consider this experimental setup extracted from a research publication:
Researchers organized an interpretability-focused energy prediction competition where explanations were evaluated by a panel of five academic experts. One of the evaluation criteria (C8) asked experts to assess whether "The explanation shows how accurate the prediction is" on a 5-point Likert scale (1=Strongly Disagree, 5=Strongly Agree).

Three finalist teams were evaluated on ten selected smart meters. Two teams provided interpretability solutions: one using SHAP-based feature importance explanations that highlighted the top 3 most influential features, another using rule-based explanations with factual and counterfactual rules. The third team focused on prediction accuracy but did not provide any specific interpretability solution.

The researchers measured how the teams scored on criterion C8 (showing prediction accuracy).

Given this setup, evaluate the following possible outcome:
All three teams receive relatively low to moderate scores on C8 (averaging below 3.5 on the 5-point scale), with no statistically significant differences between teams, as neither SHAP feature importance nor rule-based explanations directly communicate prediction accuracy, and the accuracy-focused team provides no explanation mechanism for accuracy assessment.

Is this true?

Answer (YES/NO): NO